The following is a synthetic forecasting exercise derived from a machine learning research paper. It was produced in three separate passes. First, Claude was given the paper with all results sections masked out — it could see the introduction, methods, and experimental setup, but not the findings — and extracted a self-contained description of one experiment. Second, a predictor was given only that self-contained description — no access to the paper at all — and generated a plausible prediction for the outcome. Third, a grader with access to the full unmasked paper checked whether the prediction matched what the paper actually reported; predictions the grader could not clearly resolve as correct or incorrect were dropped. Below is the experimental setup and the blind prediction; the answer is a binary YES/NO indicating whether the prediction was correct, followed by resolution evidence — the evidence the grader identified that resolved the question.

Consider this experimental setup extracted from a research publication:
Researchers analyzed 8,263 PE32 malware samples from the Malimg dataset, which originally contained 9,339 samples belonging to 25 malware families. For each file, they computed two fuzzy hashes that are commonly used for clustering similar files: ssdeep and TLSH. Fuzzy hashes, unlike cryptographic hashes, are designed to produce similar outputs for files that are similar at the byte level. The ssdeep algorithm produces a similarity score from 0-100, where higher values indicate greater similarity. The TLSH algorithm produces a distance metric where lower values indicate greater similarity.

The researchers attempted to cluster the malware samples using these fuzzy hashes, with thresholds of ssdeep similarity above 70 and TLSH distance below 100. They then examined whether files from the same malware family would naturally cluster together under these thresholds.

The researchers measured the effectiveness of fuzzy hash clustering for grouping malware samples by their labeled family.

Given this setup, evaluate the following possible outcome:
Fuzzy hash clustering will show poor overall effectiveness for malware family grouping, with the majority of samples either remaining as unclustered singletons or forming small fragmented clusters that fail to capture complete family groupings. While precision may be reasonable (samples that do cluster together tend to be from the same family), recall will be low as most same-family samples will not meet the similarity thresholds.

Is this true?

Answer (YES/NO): NO